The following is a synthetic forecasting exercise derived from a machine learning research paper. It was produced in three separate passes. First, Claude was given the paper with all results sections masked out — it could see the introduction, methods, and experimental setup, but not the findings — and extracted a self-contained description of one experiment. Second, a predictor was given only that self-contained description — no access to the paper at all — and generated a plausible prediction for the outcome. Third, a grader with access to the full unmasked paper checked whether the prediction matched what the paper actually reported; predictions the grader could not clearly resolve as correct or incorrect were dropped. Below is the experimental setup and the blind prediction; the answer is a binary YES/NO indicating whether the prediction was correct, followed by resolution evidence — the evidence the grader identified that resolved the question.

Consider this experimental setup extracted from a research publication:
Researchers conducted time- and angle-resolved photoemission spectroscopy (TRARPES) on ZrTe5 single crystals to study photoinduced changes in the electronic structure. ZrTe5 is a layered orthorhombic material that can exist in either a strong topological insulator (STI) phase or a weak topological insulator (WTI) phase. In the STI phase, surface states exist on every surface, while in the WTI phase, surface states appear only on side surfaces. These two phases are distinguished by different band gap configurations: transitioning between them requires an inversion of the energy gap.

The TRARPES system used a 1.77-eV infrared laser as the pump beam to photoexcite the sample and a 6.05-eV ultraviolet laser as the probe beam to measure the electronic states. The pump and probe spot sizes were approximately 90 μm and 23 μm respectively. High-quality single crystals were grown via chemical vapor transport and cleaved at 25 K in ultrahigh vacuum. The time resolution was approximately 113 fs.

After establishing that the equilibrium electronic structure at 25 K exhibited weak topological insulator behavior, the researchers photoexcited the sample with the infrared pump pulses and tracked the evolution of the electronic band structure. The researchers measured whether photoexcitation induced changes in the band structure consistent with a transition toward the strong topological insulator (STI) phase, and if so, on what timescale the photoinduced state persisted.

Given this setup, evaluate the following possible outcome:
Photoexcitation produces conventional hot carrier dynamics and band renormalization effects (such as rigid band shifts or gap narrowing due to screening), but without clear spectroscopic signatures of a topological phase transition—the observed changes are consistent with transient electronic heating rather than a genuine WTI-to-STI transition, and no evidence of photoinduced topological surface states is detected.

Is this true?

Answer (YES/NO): NO